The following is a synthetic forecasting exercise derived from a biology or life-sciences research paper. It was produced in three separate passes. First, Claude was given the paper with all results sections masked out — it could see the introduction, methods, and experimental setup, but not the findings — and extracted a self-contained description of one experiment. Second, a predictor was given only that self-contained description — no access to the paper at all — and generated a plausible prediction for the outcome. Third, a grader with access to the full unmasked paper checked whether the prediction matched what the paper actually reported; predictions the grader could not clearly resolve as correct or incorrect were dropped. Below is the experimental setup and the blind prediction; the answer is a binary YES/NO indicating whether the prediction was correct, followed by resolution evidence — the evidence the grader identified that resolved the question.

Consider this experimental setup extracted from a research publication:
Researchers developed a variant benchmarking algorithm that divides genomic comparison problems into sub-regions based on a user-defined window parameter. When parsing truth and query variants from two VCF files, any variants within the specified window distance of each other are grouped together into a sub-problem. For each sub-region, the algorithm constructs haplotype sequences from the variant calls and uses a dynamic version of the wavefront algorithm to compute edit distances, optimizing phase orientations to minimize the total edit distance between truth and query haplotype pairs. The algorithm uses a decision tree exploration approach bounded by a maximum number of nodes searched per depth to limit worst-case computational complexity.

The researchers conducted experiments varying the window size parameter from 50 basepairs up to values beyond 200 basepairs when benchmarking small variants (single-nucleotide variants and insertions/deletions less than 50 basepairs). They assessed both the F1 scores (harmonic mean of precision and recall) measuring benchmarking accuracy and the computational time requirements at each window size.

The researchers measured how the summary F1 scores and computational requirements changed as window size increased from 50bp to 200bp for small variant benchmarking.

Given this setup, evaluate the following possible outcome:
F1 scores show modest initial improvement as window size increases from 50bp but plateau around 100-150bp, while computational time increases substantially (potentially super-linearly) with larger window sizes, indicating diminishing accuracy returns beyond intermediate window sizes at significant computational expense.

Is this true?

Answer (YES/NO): NO